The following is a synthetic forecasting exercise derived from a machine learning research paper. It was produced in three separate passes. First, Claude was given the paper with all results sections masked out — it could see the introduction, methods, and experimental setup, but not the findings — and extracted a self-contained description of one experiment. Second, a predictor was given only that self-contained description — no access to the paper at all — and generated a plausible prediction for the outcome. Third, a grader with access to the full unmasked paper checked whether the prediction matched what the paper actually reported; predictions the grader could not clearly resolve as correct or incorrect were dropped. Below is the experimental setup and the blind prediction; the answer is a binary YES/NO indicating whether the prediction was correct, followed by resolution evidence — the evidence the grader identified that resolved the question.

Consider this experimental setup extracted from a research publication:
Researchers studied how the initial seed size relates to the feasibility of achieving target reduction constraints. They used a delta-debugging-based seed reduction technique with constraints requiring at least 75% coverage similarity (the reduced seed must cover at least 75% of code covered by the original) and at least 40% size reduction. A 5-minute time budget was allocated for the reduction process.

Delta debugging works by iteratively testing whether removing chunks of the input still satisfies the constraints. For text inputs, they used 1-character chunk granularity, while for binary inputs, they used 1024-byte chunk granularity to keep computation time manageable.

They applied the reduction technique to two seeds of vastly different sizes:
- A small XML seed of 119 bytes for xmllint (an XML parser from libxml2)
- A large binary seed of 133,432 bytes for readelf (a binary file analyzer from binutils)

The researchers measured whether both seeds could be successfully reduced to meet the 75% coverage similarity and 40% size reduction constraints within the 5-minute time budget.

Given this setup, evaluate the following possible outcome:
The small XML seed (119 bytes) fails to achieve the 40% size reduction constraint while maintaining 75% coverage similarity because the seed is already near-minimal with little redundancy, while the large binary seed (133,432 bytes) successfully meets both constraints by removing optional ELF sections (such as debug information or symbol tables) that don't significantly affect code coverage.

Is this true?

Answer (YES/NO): NO